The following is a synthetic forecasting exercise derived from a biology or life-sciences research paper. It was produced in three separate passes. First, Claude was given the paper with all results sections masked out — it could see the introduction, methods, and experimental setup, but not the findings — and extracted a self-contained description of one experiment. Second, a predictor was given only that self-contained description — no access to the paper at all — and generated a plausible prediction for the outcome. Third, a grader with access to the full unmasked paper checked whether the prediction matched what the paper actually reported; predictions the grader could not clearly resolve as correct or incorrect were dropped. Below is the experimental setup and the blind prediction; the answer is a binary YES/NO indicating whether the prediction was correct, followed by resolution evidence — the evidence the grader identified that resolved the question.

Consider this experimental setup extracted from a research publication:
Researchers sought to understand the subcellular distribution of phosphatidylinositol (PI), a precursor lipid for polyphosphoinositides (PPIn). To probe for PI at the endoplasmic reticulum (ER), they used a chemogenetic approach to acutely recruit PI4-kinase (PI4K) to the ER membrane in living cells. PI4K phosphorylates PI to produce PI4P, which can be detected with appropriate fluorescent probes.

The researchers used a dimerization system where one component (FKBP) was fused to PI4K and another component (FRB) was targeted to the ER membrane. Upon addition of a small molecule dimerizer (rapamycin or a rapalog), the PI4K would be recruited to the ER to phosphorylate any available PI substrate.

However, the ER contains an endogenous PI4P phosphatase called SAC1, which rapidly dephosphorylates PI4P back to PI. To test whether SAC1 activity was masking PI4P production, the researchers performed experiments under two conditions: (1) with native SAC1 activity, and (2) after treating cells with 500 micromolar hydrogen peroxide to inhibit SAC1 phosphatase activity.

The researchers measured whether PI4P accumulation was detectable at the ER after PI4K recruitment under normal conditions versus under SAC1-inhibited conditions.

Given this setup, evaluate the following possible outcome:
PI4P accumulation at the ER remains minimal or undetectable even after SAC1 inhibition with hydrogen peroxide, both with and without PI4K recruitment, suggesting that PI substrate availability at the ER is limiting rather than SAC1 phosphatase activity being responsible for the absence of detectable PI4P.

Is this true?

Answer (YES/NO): NO